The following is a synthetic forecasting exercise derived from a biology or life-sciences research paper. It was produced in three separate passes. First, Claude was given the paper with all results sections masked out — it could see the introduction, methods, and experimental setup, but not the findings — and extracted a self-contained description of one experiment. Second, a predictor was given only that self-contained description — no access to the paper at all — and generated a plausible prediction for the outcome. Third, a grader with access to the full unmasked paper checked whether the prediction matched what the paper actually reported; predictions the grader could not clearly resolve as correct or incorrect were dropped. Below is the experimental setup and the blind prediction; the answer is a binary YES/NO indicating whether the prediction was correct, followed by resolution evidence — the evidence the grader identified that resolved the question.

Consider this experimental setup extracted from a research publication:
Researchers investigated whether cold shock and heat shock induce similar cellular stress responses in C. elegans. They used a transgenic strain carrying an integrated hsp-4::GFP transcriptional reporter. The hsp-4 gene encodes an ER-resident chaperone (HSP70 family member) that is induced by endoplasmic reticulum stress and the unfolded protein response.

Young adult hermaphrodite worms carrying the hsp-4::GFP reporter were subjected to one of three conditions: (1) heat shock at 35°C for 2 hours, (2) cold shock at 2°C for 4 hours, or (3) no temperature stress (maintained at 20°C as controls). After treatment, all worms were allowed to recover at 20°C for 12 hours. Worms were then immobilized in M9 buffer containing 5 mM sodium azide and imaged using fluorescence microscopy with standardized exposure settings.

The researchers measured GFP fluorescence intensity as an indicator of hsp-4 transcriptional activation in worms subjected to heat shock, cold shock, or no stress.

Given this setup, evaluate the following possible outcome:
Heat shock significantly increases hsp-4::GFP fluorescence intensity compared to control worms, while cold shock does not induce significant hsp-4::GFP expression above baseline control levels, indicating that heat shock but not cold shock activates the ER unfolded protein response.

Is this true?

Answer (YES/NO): YES